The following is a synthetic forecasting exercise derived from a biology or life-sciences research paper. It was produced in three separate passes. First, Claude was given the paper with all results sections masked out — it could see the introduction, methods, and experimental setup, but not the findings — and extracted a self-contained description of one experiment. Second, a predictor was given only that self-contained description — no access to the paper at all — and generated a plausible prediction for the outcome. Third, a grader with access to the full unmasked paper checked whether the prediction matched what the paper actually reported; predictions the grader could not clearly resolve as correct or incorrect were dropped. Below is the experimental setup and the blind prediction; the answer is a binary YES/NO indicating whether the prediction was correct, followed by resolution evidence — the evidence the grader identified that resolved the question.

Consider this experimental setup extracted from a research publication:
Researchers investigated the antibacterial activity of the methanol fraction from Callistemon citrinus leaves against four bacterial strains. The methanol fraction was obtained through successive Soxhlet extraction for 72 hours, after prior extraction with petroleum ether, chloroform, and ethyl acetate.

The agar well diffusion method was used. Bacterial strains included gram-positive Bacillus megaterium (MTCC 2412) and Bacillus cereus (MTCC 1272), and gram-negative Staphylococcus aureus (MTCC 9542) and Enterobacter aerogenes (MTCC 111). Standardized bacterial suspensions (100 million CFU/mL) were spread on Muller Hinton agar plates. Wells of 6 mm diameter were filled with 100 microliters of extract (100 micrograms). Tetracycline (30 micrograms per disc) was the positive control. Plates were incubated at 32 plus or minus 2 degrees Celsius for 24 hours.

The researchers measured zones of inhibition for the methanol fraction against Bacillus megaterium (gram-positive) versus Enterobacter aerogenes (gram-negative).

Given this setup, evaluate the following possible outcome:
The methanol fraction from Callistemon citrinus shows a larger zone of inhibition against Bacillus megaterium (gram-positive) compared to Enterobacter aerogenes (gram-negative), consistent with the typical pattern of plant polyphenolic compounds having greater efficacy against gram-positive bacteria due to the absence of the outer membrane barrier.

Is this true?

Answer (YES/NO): NO